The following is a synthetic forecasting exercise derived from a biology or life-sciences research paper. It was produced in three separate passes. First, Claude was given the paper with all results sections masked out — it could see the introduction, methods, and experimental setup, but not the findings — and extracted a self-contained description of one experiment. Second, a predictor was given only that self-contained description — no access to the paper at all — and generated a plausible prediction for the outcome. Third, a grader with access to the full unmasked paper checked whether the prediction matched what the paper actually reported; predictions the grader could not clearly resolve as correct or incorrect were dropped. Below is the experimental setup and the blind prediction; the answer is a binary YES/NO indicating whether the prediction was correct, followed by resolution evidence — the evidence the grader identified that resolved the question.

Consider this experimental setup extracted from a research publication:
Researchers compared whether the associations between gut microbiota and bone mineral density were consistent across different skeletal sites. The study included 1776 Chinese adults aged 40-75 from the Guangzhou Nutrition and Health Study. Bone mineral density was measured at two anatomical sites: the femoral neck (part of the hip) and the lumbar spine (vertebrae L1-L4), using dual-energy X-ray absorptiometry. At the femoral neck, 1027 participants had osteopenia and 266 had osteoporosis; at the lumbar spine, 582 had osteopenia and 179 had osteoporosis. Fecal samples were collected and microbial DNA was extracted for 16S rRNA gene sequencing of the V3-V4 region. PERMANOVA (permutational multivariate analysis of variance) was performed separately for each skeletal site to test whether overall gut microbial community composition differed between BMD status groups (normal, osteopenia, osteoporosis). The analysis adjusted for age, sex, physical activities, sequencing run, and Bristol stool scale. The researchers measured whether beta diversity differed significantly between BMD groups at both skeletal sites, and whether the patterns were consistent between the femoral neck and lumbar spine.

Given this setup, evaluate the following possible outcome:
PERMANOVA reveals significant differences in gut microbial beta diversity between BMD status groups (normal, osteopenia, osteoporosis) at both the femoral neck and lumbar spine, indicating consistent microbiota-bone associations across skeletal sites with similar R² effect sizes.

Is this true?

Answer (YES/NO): NO